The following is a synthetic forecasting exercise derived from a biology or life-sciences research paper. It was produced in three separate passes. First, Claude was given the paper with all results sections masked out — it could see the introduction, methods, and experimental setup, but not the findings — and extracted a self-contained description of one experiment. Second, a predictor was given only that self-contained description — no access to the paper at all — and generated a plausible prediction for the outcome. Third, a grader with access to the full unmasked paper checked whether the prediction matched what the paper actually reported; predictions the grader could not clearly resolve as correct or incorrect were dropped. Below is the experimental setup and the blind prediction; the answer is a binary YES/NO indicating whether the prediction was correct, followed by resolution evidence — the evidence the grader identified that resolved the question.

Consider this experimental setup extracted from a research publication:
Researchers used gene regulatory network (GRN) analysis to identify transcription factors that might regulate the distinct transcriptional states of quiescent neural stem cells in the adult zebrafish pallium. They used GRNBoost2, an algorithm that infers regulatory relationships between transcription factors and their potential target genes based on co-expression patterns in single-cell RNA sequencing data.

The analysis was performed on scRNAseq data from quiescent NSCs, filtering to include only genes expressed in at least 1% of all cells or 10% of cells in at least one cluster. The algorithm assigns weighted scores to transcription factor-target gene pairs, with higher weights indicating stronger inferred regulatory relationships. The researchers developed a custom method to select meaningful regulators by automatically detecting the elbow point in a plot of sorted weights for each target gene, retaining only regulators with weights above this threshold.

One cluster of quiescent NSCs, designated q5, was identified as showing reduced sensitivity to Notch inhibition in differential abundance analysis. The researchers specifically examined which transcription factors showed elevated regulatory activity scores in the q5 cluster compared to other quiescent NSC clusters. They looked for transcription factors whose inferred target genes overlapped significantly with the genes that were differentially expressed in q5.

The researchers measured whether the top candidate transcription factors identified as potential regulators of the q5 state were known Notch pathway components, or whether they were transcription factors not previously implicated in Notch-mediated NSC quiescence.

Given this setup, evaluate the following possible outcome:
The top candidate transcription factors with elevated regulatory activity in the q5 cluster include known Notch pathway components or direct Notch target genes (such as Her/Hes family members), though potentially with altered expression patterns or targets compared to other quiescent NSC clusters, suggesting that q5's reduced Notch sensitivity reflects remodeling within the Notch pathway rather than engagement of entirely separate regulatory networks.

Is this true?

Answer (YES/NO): NO